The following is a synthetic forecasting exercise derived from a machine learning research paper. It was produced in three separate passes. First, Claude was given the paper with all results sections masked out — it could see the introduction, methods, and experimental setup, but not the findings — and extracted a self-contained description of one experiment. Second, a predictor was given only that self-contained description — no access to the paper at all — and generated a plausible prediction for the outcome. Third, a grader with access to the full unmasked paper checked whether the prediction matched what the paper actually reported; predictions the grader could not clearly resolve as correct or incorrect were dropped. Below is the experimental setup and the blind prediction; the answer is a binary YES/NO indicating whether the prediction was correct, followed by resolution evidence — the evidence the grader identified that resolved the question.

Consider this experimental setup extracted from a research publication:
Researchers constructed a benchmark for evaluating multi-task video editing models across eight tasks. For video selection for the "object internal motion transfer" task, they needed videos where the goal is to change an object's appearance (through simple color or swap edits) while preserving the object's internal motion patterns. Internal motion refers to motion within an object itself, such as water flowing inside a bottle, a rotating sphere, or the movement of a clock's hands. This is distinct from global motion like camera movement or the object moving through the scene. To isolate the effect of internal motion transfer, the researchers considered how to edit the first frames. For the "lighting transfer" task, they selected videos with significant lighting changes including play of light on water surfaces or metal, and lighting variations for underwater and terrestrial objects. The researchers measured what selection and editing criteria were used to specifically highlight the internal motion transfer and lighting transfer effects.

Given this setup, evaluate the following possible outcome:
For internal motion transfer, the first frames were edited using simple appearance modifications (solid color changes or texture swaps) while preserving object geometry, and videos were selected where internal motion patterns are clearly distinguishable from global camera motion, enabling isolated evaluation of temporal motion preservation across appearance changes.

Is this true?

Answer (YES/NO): NO